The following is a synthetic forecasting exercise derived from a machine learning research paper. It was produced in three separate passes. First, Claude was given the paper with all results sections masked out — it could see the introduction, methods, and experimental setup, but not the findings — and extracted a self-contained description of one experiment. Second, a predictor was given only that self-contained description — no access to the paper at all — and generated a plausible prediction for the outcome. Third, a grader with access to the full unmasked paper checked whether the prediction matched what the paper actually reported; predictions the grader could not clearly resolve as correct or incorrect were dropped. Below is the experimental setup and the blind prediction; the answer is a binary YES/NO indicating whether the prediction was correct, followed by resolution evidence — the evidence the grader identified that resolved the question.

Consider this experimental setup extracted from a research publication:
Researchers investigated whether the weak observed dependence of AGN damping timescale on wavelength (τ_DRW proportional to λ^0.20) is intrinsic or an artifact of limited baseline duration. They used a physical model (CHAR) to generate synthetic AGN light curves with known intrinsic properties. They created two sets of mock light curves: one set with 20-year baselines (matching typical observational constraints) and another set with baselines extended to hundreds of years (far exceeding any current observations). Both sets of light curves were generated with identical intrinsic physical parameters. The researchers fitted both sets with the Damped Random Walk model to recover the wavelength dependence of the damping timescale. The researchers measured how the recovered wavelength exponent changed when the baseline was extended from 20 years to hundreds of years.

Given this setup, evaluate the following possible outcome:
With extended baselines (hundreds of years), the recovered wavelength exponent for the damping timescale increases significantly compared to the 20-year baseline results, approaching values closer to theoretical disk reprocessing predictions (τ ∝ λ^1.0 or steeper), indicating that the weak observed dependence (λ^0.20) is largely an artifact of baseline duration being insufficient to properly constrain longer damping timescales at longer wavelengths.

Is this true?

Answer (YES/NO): YES